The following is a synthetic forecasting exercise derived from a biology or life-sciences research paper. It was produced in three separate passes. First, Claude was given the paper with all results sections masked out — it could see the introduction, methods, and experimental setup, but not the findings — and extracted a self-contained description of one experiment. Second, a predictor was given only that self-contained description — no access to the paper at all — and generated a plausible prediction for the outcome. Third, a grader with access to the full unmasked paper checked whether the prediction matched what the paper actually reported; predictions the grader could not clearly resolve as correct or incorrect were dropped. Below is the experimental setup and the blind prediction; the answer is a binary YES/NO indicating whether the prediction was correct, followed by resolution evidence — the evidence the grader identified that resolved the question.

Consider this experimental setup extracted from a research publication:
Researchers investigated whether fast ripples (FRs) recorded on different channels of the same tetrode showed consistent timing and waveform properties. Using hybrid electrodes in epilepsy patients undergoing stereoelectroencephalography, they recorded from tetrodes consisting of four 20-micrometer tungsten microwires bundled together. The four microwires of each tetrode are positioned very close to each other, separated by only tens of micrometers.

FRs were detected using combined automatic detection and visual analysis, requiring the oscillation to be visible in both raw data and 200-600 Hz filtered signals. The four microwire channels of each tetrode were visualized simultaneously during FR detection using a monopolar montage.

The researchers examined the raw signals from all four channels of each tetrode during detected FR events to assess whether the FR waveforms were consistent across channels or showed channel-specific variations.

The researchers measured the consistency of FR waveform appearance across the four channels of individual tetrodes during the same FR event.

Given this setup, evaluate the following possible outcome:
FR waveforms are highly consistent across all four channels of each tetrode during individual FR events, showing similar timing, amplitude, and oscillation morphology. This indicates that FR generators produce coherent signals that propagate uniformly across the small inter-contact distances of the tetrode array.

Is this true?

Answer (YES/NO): YES